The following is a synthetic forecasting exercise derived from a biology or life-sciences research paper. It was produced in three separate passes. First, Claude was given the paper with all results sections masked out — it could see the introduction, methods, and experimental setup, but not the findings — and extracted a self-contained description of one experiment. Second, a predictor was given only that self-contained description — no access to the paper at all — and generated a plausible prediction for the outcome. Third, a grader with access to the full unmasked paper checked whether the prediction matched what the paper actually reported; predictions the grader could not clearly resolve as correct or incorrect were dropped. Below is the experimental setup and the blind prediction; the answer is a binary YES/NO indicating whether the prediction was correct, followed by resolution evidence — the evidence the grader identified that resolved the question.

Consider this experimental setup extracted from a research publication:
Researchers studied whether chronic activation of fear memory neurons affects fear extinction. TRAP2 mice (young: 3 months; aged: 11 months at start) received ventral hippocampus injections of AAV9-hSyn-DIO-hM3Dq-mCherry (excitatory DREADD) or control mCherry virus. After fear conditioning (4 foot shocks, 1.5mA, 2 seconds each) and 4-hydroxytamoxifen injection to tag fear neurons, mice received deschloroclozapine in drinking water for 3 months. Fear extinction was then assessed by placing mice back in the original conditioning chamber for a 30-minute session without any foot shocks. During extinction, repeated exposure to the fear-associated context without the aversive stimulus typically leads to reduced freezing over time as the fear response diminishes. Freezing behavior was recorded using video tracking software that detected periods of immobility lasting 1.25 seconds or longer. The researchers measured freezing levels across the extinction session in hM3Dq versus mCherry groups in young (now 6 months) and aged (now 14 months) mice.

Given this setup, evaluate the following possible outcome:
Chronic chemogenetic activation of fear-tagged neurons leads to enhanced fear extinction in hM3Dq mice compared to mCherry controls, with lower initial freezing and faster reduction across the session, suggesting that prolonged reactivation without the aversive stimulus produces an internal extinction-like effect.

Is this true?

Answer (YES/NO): NO